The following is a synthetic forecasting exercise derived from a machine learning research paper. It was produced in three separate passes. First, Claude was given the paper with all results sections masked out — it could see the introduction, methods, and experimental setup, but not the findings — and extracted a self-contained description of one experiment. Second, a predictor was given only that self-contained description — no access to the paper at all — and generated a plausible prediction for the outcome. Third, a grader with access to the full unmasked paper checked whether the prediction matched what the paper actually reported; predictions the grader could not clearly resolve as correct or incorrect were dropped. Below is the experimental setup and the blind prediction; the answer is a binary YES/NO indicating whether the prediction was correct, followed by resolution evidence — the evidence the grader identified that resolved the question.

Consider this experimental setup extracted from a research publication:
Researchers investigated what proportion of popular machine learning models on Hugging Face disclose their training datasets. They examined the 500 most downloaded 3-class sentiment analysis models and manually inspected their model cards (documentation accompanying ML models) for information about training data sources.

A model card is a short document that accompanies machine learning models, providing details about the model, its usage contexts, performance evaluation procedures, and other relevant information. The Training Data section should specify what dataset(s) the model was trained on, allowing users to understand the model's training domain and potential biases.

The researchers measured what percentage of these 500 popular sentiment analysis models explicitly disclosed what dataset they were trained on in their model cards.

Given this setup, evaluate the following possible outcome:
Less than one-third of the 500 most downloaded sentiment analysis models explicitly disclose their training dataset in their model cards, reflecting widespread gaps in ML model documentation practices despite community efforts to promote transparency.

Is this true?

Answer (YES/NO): YES